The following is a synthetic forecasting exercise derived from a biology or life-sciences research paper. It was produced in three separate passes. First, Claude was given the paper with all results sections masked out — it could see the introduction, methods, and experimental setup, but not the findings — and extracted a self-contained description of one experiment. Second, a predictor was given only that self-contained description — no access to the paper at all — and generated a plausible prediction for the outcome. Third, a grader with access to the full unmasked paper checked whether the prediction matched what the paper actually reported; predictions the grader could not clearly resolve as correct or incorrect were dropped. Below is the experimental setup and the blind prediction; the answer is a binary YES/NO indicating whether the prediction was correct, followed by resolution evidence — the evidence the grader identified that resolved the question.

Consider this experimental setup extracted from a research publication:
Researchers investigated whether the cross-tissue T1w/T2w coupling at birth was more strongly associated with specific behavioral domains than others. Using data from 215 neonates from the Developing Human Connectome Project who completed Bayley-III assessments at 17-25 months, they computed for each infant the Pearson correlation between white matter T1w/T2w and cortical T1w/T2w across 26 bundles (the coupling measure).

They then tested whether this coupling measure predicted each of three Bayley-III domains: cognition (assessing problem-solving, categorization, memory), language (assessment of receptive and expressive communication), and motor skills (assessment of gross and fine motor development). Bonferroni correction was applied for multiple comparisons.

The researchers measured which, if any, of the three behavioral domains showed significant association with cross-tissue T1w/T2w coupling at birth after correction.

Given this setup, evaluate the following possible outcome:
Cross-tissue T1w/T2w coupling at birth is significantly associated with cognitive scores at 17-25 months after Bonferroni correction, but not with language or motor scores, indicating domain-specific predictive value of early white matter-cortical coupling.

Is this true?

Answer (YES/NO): NO